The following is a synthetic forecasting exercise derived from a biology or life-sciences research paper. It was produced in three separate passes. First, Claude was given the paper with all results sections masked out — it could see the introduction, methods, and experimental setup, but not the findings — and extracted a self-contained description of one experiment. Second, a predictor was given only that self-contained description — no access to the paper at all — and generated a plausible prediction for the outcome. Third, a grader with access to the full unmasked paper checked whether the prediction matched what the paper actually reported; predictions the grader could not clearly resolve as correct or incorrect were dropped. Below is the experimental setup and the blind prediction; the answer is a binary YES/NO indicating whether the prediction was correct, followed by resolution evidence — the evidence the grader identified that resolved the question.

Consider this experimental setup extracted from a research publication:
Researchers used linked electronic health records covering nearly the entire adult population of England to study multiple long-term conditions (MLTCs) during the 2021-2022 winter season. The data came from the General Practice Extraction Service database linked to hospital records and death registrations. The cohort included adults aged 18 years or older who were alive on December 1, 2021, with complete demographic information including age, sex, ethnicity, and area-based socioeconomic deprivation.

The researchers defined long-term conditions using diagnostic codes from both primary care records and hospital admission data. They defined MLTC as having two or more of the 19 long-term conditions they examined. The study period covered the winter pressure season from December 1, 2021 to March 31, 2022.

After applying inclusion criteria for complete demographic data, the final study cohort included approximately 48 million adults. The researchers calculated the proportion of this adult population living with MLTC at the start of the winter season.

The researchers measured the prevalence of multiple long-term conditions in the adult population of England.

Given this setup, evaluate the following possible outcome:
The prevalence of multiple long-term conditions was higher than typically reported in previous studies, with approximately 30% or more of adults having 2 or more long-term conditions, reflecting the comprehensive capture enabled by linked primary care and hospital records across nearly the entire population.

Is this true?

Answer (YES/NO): YES